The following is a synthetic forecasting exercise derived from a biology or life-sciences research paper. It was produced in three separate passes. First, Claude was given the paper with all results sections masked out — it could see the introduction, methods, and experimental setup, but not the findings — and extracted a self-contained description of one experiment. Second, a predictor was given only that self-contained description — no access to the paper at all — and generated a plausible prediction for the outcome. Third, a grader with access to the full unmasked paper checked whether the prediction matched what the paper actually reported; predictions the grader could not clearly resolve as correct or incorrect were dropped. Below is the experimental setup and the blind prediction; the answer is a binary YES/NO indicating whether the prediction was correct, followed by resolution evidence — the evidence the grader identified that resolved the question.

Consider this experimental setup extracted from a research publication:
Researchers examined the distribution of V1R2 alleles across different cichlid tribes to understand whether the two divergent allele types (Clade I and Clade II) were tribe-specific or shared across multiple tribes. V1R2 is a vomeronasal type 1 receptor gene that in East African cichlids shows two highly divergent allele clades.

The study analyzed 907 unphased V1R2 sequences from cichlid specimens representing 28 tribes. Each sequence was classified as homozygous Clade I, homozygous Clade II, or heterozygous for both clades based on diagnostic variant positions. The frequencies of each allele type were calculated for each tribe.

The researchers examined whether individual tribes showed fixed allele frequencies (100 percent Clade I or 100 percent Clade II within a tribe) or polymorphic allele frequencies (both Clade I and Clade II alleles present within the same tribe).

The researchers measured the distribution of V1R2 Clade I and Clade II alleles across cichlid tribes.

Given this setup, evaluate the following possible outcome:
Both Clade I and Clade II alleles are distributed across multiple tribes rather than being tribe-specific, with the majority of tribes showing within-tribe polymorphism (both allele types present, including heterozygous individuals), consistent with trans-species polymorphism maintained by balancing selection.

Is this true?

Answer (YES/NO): NO